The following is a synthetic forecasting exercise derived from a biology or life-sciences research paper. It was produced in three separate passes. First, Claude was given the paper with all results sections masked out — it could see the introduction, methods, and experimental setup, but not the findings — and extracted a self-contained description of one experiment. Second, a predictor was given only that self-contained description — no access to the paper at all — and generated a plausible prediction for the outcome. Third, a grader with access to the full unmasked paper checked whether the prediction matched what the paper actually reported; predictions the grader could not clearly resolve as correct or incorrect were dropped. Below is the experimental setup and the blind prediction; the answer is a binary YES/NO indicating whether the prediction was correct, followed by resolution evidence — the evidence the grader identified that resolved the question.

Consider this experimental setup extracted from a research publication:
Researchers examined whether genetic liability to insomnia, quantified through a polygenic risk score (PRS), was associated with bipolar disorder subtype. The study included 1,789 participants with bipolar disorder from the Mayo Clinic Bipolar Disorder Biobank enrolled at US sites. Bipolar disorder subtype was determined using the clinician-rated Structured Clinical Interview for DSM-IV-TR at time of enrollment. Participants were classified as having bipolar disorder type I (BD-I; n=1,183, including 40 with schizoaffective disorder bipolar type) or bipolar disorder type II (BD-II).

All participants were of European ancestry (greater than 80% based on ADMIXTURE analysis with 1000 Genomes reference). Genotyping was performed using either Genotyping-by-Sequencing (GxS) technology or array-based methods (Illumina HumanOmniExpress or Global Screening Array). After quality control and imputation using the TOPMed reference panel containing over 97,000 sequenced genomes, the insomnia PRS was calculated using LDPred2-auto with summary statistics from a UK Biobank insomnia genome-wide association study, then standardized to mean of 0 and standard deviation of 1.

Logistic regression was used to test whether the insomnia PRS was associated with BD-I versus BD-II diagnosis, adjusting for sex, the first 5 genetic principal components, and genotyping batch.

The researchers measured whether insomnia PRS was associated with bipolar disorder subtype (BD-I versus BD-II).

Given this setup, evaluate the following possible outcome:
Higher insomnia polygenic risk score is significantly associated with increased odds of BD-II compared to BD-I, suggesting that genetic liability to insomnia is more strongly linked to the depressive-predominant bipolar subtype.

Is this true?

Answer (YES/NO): YES